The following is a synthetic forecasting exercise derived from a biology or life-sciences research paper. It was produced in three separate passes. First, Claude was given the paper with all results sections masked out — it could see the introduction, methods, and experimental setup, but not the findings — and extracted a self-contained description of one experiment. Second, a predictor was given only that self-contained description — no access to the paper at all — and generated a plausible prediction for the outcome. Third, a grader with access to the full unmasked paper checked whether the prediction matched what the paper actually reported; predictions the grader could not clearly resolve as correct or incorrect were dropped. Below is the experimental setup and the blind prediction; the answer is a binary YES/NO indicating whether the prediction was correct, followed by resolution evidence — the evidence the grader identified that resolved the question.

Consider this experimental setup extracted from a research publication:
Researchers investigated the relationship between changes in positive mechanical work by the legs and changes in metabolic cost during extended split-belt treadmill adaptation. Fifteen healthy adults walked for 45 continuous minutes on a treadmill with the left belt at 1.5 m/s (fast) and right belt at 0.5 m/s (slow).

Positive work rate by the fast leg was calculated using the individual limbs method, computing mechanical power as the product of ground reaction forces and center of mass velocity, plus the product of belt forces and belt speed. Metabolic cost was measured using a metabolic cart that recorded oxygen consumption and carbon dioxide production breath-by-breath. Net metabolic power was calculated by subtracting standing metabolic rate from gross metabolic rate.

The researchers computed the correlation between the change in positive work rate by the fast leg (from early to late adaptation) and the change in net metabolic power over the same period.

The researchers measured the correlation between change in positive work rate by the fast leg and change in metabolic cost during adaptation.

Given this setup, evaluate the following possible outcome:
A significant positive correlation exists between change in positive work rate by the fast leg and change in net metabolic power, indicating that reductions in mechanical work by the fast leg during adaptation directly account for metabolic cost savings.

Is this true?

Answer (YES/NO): YES